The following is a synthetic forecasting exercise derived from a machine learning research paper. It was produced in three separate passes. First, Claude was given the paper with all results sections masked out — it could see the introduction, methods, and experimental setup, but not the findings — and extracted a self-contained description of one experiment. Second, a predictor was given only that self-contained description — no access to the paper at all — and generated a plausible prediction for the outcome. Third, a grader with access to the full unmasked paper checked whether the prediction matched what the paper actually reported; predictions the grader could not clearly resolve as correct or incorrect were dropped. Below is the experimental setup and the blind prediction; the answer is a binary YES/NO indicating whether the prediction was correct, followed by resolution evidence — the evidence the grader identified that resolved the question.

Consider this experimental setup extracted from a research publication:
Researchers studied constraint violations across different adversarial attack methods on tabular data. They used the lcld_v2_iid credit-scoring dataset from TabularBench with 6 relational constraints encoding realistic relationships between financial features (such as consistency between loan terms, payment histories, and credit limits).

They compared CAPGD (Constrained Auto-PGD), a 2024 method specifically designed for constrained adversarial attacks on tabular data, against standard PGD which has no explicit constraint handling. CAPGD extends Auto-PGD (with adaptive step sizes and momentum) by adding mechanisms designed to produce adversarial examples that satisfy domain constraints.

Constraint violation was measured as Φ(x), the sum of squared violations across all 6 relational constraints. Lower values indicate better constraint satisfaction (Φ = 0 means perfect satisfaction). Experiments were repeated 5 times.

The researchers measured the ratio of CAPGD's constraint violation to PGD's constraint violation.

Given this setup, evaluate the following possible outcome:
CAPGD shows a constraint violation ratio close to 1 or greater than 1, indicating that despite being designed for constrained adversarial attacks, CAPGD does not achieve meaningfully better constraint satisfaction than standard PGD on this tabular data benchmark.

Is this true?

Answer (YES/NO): YES